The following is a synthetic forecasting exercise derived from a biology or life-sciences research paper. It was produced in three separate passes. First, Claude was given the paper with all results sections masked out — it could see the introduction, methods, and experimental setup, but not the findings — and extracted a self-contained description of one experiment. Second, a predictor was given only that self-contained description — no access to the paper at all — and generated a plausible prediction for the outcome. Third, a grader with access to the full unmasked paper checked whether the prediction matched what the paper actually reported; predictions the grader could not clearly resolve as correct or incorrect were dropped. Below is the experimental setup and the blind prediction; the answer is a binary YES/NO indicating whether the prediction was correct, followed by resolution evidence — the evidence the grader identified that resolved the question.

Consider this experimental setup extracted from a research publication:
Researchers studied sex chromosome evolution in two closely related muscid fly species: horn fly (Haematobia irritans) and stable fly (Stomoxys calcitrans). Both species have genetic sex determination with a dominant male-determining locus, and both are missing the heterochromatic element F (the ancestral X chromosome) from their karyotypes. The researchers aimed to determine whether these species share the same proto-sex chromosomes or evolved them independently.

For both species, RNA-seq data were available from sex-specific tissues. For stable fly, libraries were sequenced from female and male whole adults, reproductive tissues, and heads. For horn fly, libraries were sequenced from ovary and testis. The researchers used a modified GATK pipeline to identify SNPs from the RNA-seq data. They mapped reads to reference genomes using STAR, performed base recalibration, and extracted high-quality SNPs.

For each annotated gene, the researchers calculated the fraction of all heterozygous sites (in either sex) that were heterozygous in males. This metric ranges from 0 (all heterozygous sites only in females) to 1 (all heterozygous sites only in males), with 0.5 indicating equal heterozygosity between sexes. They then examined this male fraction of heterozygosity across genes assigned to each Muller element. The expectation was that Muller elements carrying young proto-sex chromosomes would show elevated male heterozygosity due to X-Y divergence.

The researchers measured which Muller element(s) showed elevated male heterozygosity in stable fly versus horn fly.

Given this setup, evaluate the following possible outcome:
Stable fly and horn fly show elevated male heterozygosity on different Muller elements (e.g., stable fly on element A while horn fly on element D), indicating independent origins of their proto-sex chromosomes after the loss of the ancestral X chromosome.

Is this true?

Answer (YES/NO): NO